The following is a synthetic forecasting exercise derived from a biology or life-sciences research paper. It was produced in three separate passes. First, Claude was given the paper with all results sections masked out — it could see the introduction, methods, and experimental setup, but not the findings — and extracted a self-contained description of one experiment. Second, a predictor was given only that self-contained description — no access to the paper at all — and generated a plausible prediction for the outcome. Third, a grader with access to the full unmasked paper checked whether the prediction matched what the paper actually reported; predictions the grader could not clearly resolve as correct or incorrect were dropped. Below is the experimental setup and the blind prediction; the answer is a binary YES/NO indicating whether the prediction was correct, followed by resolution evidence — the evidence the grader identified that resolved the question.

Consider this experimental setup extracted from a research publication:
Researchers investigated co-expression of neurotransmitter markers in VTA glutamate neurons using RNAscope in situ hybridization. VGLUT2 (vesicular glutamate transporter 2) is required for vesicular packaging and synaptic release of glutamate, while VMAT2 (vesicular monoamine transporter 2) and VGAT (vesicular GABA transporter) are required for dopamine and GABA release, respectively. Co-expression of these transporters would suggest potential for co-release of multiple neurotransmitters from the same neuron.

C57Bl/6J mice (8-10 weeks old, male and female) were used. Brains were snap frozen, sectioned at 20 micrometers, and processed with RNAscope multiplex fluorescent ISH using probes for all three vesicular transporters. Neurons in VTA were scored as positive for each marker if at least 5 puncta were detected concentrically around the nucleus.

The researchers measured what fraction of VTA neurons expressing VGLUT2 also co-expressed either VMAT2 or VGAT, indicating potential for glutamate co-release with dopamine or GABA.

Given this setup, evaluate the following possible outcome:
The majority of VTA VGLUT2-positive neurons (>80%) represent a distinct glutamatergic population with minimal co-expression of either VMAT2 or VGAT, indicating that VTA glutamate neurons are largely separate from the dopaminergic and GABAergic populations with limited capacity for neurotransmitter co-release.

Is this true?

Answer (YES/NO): NO